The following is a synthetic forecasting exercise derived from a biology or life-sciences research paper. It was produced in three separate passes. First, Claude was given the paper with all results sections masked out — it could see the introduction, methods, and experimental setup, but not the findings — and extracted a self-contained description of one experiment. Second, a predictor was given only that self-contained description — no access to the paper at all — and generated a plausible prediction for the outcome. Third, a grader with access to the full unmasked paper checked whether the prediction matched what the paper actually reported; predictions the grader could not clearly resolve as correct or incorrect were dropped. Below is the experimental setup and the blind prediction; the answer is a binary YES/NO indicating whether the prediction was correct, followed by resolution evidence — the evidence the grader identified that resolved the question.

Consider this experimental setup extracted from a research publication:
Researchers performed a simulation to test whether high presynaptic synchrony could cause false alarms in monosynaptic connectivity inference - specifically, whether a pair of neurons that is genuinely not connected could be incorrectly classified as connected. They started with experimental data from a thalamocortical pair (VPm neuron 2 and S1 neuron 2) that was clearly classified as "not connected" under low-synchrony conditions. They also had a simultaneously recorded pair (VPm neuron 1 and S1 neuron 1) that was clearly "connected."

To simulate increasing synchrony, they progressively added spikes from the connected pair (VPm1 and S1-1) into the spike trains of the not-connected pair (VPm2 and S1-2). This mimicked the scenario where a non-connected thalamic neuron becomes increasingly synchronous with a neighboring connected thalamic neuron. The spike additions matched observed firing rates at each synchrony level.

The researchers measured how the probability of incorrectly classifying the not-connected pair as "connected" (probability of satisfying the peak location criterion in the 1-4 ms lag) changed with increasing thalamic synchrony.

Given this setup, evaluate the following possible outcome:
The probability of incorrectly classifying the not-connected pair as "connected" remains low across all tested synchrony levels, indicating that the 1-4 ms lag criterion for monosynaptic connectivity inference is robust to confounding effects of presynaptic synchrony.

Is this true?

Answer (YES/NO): NO